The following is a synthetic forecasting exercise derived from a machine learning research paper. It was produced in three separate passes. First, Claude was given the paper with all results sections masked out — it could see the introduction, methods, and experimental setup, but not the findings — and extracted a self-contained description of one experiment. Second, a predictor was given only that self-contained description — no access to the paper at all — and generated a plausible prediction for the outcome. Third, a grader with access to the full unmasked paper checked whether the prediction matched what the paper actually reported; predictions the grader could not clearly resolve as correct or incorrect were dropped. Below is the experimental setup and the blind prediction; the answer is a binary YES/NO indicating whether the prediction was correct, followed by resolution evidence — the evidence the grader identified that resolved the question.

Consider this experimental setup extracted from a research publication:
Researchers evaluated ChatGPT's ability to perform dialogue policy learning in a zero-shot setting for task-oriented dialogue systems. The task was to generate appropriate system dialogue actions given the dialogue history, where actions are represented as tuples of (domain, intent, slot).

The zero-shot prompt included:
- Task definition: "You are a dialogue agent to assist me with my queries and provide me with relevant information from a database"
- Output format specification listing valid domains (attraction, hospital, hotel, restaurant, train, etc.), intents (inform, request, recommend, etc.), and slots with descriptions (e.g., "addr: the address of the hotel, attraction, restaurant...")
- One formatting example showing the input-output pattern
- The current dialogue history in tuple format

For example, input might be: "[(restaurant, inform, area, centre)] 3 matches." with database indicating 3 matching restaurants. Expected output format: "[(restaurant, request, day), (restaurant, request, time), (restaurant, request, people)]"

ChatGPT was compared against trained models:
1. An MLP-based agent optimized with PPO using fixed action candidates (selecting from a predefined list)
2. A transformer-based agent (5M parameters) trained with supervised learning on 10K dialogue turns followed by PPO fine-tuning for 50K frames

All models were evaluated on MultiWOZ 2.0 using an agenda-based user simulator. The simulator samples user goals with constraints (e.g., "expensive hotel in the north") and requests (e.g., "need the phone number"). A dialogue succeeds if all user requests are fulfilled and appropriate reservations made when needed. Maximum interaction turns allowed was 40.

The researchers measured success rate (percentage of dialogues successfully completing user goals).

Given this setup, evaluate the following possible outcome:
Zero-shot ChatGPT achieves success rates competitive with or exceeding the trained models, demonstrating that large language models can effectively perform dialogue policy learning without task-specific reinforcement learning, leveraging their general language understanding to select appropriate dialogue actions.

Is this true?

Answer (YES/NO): NO